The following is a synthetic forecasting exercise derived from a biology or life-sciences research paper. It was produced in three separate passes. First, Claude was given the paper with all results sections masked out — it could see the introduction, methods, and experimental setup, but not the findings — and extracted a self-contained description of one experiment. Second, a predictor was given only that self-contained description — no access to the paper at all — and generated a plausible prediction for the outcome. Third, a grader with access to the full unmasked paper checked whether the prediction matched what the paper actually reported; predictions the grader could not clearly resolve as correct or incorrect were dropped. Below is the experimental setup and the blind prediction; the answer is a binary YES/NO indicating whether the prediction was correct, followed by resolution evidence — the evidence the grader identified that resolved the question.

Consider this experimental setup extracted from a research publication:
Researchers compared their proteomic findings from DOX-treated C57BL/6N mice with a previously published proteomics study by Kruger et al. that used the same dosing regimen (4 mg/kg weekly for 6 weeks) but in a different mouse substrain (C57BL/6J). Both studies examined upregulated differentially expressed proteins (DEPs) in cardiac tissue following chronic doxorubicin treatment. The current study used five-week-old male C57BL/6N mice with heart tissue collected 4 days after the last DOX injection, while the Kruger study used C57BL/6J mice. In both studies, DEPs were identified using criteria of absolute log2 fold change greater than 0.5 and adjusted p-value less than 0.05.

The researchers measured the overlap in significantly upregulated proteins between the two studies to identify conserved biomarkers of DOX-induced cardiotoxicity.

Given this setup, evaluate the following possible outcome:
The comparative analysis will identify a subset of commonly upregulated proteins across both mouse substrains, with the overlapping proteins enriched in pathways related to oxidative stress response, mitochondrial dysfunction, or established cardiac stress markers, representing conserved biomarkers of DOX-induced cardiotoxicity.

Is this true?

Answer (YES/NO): NO